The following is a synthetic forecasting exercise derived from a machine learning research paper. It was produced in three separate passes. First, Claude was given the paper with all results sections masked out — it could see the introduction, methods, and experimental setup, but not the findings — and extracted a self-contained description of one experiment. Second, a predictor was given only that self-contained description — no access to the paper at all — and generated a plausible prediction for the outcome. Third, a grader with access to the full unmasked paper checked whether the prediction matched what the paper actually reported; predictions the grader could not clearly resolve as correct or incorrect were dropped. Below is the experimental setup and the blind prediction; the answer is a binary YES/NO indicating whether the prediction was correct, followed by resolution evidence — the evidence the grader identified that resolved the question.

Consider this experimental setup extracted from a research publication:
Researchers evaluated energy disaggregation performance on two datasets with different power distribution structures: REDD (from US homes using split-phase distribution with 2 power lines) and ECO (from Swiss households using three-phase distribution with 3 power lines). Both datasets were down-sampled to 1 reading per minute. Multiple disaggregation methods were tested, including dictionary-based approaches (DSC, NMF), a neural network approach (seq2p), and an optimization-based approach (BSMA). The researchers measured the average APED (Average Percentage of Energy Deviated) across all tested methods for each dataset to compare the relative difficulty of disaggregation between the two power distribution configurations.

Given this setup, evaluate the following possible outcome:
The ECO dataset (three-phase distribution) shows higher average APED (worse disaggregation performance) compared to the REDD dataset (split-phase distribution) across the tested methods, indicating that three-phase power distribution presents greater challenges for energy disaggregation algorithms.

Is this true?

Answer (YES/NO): YES